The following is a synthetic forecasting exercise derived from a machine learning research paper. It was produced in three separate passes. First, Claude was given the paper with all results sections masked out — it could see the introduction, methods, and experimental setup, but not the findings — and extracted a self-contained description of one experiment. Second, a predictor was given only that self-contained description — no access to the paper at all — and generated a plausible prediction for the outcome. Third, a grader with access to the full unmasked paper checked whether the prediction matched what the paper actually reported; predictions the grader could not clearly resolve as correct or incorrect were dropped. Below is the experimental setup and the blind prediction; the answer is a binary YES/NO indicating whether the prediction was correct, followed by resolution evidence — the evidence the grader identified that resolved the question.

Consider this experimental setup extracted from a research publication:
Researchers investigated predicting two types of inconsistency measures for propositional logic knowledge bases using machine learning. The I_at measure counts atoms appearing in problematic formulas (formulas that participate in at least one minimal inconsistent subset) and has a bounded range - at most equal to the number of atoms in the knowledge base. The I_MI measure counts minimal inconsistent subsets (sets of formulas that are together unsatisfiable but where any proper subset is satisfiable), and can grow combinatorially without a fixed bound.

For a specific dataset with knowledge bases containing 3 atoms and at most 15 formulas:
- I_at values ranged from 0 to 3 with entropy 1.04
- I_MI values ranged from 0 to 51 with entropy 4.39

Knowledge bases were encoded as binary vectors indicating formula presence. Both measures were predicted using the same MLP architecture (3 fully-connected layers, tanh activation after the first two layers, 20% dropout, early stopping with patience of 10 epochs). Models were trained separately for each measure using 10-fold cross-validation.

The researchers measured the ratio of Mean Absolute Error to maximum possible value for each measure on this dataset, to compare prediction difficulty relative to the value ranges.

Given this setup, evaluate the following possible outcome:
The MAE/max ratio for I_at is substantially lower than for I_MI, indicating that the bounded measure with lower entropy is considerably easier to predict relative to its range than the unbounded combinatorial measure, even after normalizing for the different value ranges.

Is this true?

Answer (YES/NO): NO